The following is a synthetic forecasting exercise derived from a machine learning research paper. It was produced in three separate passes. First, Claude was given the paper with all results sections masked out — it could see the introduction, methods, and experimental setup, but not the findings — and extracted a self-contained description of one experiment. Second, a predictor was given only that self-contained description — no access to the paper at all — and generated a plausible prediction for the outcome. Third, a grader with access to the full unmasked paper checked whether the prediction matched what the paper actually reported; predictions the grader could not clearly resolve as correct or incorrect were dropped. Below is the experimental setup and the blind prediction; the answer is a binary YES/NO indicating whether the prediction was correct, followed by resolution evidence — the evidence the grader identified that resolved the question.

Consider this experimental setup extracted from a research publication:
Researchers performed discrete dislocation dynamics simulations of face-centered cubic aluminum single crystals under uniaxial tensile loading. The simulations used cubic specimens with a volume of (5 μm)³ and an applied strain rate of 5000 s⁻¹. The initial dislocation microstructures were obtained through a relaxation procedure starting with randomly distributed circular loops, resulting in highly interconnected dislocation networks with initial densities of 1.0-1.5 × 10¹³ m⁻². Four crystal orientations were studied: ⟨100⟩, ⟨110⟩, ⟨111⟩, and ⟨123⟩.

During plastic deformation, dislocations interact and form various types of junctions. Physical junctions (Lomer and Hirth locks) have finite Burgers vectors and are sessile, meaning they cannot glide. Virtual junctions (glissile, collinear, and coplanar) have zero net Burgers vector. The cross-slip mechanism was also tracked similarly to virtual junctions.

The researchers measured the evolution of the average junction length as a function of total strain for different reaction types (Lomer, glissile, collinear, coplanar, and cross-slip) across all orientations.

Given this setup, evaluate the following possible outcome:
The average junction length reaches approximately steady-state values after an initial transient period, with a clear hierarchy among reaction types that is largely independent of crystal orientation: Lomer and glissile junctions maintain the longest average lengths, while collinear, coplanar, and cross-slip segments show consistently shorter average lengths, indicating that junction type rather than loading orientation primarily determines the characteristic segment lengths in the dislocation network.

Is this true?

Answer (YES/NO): NO